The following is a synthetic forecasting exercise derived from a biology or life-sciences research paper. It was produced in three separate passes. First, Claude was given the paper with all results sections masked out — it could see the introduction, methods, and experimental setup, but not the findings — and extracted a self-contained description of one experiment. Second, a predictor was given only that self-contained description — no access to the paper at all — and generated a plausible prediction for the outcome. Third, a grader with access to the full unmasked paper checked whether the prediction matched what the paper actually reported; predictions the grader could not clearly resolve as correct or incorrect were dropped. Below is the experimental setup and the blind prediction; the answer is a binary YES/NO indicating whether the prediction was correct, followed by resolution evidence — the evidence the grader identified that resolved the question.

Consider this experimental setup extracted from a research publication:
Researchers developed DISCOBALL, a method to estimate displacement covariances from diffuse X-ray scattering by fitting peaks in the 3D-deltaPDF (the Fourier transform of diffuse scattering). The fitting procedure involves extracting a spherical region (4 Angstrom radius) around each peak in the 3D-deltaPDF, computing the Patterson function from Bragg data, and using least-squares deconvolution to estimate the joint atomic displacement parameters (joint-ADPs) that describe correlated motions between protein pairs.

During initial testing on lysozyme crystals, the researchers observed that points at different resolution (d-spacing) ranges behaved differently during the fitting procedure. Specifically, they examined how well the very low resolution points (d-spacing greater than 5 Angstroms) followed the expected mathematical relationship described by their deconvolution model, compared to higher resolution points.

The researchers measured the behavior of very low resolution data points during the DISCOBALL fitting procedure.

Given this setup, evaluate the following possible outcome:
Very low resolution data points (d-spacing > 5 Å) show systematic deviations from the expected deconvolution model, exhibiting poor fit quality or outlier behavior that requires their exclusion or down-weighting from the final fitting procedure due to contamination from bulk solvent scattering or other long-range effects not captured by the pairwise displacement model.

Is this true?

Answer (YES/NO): NO